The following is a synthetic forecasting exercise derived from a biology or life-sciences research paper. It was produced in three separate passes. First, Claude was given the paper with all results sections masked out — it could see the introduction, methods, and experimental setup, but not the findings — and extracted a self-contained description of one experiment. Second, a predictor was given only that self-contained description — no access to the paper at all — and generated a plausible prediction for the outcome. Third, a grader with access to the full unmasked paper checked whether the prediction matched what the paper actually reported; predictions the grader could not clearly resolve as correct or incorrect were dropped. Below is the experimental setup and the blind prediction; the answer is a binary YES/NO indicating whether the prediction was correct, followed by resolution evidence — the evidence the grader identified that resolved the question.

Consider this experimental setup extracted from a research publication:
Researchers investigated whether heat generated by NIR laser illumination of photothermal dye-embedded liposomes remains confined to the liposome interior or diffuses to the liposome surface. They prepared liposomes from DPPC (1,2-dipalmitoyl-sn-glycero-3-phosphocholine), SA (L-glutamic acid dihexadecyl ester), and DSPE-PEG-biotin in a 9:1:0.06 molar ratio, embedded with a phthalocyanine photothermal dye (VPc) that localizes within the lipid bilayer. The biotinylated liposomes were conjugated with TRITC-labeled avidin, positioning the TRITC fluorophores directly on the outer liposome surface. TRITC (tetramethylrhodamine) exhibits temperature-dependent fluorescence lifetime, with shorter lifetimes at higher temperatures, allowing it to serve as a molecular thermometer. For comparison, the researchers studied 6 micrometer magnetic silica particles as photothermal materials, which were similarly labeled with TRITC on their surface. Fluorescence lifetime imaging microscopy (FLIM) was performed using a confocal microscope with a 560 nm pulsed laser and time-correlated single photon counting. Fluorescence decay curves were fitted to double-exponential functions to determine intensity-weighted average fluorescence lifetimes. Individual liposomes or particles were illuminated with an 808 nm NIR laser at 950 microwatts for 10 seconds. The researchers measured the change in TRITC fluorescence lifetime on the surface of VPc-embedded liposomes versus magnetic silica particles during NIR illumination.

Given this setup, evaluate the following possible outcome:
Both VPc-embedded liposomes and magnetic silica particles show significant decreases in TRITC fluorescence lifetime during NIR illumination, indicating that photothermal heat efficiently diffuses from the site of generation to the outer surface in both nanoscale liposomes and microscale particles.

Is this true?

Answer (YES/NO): NO